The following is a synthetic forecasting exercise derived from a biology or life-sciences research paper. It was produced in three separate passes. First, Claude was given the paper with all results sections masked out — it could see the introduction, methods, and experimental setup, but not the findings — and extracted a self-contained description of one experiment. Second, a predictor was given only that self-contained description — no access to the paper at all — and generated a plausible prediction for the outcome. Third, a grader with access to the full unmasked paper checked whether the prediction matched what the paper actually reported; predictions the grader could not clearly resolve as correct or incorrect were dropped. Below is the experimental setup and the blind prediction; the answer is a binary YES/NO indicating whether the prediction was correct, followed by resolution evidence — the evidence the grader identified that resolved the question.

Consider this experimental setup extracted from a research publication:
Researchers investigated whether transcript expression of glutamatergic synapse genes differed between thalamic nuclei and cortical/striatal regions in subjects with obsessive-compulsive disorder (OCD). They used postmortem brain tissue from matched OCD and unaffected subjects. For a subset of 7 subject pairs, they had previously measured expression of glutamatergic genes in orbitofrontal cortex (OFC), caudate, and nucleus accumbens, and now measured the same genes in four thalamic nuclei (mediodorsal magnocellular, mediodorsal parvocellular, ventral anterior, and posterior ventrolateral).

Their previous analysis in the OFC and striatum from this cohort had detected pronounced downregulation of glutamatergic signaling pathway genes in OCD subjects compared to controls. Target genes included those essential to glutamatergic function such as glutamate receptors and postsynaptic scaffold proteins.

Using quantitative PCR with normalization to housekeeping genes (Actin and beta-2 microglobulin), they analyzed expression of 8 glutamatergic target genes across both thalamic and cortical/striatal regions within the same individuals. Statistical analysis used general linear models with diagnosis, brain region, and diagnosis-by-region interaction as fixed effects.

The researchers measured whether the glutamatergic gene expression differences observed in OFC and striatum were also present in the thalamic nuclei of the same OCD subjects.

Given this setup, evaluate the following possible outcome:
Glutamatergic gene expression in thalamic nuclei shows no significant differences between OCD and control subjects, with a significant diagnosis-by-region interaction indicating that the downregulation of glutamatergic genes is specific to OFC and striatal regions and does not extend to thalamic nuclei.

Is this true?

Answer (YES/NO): NO